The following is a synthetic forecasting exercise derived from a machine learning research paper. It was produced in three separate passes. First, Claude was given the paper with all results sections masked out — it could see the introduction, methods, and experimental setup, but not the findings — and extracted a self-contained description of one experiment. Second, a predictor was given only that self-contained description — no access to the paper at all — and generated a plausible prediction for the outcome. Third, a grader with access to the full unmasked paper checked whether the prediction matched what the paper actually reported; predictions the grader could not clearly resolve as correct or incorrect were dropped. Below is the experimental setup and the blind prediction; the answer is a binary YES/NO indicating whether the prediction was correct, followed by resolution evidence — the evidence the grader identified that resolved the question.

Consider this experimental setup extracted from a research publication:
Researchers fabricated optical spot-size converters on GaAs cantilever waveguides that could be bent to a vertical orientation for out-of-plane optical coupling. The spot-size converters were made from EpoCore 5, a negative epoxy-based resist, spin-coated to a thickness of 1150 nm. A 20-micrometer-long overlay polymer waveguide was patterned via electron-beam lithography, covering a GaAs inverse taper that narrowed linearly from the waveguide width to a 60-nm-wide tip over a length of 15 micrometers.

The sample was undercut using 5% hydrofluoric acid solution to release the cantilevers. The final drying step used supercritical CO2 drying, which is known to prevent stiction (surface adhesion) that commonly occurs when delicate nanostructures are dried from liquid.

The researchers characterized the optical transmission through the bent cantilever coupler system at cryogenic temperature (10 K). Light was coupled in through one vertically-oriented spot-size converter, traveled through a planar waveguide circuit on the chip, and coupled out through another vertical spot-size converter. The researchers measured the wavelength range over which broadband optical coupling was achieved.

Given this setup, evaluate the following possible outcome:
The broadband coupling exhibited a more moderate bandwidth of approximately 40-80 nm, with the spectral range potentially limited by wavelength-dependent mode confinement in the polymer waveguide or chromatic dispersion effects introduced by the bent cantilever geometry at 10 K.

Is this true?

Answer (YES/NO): NO